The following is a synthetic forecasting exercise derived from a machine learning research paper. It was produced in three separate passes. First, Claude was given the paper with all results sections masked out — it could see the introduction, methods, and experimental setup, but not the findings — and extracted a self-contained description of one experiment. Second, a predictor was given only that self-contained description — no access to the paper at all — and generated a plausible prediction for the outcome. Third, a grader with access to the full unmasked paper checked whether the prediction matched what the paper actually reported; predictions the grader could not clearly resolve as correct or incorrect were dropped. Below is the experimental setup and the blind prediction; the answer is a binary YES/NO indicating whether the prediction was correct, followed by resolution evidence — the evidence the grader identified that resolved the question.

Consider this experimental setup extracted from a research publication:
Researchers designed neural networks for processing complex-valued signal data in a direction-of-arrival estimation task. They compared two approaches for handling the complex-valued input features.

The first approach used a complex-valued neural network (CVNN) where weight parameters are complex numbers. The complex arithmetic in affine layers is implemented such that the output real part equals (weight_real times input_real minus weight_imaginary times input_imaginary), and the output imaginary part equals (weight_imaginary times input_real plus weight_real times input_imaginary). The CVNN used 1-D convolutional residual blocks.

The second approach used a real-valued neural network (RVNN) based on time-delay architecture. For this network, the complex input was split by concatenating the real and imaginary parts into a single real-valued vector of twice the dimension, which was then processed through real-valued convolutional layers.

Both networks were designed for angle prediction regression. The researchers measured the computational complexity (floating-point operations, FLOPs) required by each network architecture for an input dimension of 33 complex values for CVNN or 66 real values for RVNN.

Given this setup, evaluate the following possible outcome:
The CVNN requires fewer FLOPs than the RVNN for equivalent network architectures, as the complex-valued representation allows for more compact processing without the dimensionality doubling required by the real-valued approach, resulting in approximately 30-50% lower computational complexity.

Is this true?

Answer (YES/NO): NO